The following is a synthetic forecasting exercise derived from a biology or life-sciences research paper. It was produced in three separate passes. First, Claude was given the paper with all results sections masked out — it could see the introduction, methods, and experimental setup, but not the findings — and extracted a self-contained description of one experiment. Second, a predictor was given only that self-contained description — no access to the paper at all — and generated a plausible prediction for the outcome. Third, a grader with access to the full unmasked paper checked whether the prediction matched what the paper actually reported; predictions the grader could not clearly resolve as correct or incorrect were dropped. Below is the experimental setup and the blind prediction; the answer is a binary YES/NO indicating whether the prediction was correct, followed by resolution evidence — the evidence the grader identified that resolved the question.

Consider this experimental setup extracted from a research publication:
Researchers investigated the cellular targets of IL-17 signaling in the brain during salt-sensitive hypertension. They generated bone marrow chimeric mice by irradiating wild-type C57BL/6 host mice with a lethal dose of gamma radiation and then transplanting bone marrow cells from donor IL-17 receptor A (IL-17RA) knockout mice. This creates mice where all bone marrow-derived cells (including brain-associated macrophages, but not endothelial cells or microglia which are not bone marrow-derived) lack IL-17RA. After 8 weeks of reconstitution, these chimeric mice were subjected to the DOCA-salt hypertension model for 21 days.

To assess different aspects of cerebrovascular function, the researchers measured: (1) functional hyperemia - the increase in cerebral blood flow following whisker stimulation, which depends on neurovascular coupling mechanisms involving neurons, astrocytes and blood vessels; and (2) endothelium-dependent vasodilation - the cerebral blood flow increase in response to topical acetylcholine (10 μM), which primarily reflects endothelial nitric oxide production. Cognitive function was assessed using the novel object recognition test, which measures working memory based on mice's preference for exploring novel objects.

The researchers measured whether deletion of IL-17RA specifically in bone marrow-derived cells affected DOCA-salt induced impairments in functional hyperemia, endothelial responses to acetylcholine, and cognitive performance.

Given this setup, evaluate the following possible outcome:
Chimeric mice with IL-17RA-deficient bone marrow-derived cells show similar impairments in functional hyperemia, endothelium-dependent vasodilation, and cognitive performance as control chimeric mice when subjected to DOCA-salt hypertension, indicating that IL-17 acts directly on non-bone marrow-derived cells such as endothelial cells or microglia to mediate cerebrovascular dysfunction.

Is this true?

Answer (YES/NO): NO